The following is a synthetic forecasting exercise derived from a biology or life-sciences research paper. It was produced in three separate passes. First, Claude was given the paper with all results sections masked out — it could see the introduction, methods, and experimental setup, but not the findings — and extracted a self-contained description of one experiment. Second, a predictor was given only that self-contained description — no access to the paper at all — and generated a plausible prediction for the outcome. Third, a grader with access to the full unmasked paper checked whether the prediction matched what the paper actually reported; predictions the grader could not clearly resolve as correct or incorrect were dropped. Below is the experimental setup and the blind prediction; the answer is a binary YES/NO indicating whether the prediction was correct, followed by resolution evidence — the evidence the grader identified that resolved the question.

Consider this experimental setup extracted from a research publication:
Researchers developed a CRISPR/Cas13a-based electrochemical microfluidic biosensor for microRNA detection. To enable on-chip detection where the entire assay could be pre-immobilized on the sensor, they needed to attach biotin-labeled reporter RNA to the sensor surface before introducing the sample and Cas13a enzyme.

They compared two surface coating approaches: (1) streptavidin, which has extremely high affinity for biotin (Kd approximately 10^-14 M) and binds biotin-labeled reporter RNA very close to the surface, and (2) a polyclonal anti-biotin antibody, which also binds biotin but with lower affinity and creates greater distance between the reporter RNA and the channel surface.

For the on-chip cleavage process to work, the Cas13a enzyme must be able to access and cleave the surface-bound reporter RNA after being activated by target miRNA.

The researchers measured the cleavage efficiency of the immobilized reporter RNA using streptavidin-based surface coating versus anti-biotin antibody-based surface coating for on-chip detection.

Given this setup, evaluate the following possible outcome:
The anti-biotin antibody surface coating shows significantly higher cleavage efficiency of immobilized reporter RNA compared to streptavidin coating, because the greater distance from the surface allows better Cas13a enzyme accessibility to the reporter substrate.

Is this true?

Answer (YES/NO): YES